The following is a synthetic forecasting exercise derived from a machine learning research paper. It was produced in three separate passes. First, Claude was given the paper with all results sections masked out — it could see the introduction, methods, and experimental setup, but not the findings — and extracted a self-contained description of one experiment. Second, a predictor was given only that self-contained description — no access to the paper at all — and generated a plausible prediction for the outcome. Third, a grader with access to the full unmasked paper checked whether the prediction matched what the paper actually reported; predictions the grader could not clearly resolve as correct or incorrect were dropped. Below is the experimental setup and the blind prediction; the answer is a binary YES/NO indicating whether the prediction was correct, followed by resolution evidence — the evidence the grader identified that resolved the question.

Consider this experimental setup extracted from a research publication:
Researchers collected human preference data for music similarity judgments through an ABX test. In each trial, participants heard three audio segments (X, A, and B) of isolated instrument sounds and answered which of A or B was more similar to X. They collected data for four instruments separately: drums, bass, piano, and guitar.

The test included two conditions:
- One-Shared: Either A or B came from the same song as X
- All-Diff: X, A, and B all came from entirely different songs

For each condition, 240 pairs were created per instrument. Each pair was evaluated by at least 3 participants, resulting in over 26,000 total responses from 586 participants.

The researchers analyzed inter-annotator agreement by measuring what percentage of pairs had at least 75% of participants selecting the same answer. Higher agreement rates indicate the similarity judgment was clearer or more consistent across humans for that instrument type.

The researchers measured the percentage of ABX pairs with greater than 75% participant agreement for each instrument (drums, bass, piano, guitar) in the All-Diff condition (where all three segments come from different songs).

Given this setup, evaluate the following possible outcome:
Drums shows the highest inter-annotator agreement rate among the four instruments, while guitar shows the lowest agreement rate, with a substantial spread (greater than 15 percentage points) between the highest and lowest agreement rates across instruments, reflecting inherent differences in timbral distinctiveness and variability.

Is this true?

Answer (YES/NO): NO